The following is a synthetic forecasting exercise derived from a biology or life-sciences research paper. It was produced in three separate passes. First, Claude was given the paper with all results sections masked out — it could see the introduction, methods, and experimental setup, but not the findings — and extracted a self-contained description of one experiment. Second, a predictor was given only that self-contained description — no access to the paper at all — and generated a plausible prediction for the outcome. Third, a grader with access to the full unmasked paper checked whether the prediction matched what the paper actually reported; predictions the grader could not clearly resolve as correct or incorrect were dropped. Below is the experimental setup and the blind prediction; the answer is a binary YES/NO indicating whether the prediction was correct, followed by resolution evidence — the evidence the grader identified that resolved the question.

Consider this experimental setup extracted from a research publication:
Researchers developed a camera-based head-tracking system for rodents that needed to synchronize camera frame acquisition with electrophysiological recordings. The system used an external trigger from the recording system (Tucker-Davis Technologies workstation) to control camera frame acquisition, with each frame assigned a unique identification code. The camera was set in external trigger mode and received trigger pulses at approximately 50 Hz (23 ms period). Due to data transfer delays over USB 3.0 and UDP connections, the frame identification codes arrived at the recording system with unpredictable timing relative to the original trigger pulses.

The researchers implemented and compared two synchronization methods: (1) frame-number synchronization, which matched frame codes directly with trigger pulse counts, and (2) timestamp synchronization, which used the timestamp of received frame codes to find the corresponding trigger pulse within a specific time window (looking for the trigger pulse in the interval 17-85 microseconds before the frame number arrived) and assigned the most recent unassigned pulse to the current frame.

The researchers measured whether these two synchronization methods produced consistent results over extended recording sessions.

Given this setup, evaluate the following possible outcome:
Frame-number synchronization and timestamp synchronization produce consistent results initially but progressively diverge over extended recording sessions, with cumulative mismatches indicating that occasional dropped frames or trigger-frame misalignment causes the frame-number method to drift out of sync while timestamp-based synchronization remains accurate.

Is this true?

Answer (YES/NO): NO